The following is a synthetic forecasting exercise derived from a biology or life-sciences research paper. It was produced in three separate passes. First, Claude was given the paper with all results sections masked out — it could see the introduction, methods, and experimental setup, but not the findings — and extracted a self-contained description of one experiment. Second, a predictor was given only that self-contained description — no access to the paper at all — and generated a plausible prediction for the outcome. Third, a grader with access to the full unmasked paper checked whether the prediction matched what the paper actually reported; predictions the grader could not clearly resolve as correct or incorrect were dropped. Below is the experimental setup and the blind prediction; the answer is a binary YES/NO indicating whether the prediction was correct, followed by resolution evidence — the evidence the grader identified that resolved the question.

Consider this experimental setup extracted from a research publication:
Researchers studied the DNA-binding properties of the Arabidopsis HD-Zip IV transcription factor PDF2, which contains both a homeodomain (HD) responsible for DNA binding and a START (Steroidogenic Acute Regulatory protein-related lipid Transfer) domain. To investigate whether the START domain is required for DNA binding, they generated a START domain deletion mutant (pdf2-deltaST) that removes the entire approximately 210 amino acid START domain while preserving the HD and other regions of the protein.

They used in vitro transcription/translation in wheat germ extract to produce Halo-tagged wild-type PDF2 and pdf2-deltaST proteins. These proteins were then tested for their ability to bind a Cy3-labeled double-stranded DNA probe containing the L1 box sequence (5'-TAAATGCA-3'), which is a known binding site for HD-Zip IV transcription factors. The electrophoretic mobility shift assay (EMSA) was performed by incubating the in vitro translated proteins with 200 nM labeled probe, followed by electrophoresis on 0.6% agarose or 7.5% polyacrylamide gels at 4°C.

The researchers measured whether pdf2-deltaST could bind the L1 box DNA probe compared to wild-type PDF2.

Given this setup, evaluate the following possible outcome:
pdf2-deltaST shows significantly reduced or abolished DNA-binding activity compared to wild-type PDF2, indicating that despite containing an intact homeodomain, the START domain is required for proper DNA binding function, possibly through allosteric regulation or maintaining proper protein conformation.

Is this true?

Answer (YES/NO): NO